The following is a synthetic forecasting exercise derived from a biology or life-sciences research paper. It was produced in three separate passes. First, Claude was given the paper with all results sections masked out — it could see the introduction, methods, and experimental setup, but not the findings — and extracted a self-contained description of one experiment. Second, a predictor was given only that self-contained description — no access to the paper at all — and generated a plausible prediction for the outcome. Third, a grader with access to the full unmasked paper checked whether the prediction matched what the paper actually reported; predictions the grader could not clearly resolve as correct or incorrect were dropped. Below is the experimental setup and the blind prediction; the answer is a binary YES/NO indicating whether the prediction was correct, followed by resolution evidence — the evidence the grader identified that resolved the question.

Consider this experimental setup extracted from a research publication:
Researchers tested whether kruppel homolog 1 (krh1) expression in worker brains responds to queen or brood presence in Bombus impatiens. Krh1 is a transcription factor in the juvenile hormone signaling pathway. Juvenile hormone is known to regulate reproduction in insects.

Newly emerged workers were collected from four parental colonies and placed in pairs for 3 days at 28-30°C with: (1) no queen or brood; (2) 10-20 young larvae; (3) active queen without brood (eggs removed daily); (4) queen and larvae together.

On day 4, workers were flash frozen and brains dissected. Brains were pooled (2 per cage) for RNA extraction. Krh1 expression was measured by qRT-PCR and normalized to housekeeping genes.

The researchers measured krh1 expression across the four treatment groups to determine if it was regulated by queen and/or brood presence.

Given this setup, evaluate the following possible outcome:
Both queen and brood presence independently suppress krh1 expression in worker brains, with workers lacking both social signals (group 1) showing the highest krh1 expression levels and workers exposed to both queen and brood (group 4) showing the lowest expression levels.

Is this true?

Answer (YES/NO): YES